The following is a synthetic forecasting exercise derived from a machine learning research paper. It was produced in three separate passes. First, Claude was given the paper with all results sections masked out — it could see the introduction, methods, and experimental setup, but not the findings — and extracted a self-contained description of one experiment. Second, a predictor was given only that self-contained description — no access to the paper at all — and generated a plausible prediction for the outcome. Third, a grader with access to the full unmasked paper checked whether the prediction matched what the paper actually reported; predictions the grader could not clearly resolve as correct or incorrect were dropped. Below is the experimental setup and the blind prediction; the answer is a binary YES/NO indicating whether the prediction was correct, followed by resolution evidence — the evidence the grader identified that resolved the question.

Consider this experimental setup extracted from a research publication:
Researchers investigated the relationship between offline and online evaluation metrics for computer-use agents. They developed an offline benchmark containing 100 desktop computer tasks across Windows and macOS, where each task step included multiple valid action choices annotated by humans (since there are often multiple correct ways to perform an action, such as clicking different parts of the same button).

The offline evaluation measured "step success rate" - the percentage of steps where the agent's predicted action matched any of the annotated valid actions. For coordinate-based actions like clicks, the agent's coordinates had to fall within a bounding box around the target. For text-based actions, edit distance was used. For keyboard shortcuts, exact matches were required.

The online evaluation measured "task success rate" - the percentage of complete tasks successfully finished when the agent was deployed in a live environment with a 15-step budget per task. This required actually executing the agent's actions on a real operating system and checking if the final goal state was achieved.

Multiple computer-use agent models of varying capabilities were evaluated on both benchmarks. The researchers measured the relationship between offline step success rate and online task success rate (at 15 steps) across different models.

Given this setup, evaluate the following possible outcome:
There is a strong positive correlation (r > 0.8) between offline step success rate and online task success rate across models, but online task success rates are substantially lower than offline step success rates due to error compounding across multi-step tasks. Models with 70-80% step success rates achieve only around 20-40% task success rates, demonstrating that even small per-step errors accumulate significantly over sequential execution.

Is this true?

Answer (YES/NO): NO